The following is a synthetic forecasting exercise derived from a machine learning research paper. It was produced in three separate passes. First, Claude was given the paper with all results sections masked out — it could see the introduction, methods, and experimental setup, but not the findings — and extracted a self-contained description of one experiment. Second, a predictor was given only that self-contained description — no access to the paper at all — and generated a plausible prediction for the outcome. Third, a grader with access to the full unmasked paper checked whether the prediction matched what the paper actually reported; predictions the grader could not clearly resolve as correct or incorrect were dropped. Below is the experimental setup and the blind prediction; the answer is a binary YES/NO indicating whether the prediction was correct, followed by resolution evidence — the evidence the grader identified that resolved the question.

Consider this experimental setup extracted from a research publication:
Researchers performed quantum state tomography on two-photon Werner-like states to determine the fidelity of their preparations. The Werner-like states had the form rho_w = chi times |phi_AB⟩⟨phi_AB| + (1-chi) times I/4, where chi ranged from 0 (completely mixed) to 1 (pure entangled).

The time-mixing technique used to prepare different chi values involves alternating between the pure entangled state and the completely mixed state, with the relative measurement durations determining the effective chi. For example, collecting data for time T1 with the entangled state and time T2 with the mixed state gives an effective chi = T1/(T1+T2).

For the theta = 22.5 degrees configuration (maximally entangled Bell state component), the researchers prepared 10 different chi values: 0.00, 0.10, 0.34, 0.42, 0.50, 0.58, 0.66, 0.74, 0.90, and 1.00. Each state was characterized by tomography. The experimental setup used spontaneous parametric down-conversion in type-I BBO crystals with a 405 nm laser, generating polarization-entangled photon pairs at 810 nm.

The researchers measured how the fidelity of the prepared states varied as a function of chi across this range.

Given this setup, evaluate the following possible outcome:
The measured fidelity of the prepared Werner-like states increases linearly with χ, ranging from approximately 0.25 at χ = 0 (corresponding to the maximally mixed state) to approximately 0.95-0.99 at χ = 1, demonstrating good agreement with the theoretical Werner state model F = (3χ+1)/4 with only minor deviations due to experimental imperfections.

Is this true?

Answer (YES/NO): NO